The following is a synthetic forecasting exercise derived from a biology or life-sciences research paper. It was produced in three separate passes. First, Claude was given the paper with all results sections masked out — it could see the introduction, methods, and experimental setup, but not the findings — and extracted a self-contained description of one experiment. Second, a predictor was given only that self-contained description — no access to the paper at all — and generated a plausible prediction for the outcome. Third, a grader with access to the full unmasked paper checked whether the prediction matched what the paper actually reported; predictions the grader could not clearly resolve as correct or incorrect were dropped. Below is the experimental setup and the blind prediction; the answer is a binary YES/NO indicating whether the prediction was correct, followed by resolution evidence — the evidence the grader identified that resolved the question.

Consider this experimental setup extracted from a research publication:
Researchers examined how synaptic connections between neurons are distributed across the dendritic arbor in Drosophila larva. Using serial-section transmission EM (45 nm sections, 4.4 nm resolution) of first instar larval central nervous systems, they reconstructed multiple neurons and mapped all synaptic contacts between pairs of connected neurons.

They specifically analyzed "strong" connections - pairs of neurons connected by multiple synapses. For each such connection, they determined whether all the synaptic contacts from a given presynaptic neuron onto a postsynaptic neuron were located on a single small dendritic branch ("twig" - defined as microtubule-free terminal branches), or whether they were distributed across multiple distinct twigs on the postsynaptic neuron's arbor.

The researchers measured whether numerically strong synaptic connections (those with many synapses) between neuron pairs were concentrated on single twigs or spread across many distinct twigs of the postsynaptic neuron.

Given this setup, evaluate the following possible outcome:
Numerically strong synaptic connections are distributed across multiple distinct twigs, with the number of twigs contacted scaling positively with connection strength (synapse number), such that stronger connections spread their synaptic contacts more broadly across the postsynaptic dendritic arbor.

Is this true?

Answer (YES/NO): YES